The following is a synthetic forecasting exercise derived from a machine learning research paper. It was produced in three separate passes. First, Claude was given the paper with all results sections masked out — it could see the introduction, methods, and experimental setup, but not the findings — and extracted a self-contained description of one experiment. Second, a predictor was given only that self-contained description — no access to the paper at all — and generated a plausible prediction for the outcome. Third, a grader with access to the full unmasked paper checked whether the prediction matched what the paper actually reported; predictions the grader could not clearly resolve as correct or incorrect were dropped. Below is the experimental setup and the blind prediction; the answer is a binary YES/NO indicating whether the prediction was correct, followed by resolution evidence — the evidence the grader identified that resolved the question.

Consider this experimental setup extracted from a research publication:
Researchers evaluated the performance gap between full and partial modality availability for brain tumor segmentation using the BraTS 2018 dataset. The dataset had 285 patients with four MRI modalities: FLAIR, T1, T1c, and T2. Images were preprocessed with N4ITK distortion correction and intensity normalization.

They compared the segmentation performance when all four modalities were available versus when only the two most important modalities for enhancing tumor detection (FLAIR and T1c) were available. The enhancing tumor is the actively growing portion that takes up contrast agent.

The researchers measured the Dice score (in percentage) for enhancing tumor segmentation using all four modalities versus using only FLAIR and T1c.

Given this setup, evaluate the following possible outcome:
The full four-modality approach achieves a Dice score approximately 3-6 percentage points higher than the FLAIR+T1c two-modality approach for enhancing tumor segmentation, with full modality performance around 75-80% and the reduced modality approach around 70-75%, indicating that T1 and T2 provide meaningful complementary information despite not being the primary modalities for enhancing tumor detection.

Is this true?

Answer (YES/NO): NO